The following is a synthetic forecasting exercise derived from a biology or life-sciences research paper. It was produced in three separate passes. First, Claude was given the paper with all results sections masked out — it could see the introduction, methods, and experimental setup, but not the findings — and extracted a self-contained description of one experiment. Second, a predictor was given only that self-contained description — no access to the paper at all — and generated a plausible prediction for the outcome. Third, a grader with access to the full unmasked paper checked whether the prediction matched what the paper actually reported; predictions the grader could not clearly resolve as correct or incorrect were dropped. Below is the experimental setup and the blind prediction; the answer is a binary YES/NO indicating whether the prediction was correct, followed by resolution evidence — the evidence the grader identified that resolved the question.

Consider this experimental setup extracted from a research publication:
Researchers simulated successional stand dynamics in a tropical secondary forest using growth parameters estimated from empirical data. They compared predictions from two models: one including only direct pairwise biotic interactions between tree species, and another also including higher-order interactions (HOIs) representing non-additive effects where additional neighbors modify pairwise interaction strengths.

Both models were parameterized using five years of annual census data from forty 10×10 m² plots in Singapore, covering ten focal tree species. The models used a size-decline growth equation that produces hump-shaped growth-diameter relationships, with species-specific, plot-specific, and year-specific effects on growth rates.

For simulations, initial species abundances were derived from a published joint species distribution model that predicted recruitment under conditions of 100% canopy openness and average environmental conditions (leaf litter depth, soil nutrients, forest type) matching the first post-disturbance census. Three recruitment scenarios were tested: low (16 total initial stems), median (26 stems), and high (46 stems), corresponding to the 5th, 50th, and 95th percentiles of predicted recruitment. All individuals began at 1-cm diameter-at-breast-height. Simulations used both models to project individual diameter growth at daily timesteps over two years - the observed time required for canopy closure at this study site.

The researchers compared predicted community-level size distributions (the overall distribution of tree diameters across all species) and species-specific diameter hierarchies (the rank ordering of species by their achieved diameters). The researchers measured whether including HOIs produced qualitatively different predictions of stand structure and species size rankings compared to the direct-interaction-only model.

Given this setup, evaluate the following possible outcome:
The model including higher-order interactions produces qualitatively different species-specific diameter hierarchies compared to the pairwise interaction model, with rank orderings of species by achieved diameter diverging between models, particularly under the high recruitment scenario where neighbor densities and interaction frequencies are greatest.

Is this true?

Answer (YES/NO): NO